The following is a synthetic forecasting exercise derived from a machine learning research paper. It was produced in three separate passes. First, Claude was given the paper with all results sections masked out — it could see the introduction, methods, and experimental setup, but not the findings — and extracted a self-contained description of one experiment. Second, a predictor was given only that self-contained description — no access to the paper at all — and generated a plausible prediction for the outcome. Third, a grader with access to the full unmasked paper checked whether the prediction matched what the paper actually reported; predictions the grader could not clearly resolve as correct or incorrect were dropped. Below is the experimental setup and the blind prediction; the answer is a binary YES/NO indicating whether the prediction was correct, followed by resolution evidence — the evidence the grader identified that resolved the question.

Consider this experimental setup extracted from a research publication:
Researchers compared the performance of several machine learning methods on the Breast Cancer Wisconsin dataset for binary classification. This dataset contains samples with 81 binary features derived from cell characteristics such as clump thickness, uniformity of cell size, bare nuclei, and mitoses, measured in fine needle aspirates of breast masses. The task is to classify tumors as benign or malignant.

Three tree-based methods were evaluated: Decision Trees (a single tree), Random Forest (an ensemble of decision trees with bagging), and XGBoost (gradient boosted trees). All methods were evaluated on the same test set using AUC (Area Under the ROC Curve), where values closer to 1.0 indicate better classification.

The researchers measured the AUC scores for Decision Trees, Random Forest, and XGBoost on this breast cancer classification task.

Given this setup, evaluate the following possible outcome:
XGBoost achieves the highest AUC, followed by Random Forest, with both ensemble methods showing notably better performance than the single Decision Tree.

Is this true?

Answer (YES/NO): YES